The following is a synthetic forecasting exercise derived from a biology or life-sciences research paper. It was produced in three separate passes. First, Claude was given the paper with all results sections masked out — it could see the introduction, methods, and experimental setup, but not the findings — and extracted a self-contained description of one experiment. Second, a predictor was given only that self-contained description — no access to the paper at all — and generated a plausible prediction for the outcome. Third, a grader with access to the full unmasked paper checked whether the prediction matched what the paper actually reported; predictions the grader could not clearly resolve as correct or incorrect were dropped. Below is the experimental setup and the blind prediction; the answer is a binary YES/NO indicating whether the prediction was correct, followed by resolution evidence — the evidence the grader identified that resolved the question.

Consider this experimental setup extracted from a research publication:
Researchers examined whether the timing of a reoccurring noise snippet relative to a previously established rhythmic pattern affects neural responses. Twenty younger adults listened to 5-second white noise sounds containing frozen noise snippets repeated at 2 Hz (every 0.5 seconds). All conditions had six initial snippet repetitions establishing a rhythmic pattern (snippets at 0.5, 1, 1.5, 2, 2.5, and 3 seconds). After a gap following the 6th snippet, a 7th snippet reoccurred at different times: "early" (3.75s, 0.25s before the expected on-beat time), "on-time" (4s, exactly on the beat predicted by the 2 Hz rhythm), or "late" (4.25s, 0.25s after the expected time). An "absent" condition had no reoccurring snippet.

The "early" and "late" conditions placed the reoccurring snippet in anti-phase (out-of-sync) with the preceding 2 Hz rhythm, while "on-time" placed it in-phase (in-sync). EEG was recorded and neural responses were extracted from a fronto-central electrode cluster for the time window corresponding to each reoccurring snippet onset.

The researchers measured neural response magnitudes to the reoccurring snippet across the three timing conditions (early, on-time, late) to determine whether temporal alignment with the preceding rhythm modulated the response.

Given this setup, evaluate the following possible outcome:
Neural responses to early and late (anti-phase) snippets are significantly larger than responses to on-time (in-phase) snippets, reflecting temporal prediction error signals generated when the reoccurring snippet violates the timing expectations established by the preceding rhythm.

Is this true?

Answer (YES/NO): NO